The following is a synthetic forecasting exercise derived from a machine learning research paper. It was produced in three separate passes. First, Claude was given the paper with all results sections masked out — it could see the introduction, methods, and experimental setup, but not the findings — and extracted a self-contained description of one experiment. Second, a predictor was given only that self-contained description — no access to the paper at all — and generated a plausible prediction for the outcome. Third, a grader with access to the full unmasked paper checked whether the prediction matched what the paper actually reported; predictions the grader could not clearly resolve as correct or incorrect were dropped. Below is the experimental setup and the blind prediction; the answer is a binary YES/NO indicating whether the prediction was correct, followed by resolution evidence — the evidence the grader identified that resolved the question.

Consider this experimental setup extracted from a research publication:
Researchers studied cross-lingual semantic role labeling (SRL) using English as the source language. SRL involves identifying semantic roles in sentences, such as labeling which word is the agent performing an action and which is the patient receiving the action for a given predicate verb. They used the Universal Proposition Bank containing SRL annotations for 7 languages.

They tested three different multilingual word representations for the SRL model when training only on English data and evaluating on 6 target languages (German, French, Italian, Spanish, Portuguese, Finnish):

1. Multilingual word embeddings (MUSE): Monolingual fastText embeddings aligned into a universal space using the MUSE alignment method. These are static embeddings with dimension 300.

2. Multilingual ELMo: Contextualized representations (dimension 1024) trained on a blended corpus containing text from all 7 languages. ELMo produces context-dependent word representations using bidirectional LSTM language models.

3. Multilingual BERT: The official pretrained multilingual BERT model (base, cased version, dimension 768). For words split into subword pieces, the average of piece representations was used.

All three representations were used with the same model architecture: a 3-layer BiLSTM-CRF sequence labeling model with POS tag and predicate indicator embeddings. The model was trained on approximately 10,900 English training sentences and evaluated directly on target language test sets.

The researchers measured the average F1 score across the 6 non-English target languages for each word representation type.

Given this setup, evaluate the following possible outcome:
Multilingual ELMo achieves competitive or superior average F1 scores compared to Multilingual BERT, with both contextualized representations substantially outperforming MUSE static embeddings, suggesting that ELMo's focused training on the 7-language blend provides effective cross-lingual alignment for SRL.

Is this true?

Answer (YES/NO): YES